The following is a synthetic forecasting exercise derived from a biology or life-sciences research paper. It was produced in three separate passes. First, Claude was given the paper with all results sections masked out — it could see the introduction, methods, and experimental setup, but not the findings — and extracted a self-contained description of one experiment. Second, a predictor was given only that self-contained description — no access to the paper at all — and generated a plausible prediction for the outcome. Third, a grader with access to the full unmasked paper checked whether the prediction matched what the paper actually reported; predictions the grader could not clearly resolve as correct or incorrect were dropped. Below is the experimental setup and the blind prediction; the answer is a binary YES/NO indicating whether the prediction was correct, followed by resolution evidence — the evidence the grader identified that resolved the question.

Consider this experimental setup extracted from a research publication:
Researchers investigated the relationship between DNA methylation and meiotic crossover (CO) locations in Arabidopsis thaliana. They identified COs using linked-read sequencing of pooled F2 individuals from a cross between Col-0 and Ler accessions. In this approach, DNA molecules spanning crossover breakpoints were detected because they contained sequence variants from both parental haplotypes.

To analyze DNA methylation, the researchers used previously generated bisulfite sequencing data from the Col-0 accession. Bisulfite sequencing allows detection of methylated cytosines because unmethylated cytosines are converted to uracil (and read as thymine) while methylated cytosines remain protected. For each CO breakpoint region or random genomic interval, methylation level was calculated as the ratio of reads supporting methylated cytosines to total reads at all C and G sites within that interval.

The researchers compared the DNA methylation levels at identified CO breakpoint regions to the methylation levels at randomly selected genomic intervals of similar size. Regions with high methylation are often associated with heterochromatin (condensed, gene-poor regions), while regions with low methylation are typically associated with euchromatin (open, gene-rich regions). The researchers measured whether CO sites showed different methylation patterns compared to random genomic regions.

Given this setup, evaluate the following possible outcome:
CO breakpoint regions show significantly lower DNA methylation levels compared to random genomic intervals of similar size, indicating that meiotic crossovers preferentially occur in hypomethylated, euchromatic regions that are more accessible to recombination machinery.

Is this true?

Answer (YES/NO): YES